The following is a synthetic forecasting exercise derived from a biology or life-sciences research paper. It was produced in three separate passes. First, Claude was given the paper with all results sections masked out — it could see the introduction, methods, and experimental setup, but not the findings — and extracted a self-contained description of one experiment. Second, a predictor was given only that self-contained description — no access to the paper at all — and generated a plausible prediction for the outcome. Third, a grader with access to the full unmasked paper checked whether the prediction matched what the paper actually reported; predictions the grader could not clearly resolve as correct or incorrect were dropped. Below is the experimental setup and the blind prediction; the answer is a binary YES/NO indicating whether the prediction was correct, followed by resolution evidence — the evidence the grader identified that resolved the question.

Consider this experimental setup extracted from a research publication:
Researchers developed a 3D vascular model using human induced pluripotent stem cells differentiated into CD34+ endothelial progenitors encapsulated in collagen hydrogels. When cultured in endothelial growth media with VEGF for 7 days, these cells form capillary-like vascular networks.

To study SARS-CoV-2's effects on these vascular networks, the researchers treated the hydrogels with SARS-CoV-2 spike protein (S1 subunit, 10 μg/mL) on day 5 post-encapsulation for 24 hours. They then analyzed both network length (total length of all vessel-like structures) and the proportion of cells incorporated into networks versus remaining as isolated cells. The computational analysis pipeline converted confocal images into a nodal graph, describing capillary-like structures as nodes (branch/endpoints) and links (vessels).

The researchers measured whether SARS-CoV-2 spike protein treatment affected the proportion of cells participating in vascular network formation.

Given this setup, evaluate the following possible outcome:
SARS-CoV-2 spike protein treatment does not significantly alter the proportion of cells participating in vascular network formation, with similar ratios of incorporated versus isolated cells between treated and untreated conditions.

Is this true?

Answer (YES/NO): NO